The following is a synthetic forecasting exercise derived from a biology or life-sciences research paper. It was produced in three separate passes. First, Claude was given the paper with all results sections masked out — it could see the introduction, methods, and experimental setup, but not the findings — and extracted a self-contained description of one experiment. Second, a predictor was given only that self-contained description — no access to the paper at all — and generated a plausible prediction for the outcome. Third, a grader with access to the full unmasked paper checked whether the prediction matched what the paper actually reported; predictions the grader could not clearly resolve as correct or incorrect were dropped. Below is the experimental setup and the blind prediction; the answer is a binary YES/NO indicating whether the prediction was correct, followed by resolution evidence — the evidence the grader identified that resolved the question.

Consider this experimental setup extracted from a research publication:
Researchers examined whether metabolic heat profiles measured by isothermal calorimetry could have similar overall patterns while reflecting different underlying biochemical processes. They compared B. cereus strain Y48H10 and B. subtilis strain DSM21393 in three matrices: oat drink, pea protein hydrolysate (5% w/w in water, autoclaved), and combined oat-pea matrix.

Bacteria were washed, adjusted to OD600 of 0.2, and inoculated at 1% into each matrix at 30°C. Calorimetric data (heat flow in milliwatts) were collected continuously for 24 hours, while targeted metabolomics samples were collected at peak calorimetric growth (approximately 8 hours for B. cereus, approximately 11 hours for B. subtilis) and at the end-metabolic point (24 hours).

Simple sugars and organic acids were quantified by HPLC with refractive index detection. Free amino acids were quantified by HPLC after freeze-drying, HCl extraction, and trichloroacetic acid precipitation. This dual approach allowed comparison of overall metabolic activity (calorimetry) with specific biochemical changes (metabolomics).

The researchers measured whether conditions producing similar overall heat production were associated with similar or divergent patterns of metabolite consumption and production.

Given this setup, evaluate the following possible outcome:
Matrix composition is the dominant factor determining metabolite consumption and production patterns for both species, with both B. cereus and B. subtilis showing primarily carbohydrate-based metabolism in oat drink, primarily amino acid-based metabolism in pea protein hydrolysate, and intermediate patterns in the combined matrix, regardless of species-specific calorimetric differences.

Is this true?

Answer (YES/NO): NO